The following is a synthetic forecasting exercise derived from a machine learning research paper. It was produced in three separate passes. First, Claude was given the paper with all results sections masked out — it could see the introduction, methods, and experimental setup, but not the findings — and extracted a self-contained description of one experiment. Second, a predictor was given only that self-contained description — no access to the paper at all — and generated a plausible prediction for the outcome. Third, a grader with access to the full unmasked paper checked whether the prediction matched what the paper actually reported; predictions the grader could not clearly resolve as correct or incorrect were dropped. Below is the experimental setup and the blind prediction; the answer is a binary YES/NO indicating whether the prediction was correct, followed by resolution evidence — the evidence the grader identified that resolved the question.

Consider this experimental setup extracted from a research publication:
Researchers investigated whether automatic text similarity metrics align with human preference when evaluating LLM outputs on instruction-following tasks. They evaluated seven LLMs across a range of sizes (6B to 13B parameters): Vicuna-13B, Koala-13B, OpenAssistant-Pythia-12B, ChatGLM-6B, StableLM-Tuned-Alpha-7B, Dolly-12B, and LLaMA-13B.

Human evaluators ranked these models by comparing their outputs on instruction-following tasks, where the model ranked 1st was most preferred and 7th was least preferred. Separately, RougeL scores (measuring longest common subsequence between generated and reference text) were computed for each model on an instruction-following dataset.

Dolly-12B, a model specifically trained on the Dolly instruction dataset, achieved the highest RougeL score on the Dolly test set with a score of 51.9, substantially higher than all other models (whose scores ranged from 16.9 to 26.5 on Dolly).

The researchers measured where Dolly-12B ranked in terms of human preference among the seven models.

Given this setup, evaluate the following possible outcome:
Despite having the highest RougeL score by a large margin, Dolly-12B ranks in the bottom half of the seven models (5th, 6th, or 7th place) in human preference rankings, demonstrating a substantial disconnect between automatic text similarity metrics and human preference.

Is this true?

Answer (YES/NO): YES